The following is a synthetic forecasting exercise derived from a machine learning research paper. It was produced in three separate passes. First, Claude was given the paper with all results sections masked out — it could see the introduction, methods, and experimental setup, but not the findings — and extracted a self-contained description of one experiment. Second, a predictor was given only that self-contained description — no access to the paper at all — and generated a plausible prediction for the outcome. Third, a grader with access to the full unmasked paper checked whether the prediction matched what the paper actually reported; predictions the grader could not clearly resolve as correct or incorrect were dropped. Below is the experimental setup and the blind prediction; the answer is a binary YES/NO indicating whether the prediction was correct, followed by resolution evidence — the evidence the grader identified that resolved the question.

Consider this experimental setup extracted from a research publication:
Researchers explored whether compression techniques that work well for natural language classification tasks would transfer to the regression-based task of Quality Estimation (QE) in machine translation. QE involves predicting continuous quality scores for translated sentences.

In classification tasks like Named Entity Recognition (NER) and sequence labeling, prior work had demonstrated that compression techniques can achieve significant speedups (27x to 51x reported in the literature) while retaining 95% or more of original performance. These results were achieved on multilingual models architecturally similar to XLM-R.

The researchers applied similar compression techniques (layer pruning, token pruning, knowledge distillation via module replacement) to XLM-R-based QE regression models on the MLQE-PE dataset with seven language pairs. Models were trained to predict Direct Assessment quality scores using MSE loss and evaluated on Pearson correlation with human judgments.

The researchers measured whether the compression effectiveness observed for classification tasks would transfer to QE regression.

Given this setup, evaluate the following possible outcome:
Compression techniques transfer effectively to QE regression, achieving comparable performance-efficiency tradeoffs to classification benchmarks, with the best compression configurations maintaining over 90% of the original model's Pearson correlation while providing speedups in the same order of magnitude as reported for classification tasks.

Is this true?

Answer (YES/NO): NO